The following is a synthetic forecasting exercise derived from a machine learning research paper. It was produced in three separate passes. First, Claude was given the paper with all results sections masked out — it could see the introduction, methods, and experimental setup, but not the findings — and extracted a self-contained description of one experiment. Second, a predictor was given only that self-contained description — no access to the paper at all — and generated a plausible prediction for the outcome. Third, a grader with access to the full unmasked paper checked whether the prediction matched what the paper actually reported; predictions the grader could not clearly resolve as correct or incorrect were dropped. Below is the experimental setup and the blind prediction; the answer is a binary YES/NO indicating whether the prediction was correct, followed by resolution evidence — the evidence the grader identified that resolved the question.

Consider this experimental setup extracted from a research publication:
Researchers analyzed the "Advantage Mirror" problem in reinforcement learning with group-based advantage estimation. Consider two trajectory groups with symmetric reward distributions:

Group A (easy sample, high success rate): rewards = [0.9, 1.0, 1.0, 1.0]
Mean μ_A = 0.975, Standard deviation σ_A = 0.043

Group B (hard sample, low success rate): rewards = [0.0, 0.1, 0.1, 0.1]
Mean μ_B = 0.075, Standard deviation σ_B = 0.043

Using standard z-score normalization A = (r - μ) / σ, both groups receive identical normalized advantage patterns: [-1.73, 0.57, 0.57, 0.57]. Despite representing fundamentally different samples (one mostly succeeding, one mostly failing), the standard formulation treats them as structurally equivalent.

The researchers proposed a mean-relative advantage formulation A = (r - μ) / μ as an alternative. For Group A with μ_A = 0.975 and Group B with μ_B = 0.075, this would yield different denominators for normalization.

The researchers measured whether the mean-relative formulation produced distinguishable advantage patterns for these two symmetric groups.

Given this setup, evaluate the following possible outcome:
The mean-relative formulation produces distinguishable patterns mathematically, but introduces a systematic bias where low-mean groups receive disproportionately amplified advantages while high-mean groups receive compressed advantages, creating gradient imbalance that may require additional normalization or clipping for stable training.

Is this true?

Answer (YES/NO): NO